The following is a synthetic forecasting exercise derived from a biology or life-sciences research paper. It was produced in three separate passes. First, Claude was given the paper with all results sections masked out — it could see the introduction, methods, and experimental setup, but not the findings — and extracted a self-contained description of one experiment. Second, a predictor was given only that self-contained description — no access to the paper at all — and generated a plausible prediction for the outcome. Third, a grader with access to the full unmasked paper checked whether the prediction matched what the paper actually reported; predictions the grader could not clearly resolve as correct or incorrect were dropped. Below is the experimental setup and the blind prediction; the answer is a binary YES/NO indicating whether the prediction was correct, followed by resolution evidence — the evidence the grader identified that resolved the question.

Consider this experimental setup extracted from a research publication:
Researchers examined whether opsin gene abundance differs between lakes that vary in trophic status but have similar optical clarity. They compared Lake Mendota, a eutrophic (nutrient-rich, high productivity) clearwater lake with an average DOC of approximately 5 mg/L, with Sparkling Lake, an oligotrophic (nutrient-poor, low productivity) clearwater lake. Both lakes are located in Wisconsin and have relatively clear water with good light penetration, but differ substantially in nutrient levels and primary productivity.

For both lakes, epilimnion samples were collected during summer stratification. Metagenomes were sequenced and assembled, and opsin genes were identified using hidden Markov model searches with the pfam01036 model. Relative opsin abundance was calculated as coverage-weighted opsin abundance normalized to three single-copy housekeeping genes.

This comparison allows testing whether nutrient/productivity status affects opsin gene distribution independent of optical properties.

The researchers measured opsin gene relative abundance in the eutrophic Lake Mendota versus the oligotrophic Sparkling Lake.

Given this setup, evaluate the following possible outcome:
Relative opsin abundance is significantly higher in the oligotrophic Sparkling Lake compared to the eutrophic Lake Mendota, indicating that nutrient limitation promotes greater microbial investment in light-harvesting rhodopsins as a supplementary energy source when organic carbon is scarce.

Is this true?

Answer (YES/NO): NO